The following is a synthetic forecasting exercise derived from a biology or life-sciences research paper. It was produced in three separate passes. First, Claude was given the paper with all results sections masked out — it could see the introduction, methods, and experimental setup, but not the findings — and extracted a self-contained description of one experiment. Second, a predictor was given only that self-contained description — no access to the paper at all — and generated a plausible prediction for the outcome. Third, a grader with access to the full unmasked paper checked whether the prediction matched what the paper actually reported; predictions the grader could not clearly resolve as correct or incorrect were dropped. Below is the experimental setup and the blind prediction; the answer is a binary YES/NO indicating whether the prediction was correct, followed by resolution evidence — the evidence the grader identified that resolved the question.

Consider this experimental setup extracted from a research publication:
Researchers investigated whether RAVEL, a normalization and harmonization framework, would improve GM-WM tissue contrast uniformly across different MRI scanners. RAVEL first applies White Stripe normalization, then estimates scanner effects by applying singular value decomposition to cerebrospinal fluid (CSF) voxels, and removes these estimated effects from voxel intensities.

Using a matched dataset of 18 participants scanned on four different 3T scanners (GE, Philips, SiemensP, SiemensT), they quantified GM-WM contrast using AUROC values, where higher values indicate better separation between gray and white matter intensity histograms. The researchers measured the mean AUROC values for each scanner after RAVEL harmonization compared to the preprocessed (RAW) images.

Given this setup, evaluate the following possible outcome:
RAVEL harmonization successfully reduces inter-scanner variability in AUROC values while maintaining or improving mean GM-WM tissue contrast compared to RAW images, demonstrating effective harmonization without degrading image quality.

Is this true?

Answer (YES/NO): NO